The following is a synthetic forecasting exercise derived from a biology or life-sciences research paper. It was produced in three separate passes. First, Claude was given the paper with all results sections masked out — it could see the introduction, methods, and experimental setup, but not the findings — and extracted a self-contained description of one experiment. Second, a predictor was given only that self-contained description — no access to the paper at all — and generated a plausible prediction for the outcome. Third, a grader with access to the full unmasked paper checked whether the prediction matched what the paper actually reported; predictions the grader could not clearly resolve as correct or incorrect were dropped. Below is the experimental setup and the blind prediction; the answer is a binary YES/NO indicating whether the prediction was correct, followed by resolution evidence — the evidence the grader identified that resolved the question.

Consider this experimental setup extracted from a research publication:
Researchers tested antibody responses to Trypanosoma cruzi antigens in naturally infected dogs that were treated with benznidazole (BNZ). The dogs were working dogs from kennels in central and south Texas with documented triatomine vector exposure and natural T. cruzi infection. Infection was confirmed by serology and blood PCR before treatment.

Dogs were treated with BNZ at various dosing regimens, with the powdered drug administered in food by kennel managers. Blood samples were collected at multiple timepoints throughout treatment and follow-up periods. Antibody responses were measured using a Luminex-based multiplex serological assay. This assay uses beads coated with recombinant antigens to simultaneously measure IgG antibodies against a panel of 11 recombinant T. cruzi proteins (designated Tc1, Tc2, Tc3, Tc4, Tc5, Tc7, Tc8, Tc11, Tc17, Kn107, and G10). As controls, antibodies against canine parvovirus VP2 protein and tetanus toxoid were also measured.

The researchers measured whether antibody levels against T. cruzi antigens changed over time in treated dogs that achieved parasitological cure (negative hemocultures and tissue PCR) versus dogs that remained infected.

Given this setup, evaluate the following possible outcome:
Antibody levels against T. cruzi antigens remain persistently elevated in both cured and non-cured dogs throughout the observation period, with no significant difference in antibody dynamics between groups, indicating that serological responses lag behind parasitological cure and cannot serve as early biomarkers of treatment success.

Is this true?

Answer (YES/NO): NO